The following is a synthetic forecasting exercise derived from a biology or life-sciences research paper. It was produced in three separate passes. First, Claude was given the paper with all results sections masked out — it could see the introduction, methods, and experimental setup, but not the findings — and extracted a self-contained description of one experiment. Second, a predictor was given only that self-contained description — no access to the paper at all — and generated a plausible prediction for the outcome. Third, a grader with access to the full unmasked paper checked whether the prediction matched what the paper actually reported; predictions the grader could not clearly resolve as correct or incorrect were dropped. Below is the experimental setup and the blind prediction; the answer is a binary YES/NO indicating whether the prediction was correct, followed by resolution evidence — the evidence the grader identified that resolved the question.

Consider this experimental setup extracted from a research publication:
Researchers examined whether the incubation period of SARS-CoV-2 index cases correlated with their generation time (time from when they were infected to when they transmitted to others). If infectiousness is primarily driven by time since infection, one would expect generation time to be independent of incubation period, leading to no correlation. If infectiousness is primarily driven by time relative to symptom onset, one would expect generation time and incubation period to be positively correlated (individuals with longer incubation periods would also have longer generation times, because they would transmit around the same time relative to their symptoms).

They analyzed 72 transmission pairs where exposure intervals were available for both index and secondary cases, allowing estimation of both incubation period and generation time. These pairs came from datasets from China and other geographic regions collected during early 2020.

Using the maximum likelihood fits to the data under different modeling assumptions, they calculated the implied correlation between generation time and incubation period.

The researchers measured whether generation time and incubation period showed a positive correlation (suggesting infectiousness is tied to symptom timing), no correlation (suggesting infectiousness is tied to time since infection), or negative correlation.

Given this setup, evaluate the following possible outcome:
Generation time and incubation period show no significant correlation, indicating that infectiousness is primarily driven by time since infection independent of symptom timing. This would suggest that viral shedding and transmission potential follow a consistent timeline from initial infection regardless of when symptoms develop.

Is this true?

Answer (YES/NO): NO